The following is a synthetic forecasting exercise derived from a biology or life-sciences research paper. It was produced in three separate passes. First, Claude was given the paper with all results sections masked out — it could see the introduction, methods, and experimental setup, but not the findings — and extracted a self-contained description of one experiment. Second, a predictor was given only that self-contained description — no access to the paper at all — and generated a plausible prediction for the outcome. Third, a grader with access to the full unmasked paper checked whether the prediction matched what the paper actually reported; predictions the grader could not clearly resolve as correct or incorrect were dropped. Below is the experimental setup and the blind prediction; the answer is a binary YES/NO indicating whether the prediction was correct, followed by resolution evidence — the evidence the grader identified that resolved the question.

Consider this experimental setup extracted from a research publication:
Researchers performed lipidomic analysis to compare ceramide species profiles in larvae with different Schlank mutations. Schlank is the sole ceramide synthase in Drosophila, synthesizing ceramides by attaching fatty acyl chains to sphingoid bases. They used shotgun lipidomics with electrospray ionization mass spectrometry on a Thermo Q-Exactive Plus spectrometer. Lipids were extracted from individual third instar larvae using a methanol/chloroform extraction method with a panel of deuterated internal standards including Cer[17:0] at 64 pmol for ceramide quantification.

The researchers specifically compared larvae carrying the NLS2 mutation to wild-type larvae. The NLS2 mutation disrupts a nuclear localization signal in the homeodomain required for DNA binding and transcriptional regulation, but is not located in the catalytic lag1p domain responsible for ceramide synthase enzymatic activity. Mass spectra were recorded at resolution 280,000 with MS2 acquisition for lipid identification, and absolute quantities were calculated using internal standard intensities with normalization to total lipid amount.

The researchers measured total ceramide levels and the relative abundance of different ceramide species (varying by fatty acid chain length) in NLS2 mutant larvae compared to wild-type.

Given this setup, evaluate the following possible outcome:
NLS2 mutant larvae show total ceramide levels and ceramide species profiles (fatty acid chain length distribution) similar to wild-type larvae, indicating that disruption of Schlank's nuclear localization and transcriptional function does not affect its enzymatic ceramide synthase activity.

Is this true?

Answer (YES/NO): NO